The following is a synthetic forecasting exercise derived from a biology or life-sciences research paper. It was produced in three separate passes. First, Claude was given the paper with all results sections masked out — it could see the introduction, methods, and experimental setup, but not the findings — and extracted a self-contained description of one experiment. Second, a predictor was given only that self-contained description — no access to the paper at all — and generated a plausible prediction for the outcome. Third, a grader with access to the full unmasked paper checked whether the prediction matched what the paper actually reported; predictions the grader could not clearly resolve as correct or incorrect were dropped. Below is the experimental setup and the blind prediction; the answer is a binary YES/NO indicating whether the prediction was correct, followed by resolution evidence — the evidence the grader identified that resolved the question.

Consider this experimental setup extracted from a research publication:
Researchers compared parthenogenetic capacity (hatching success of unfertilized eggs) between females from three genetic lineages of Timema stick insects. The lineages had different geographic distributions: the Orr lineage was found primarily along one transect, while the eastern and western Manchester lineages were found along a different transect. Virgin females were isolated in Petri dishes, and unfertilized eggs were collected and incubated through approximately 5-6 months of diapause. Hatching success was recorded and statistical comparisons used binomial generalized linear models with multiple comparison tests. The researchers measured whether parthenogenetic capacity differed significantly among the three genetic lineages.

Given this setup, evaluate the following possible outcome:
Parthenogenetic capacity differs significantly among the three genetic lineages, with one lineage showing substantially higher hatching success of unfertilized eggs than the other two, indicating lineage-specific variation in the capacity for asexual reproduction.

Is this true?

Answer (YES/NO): YES